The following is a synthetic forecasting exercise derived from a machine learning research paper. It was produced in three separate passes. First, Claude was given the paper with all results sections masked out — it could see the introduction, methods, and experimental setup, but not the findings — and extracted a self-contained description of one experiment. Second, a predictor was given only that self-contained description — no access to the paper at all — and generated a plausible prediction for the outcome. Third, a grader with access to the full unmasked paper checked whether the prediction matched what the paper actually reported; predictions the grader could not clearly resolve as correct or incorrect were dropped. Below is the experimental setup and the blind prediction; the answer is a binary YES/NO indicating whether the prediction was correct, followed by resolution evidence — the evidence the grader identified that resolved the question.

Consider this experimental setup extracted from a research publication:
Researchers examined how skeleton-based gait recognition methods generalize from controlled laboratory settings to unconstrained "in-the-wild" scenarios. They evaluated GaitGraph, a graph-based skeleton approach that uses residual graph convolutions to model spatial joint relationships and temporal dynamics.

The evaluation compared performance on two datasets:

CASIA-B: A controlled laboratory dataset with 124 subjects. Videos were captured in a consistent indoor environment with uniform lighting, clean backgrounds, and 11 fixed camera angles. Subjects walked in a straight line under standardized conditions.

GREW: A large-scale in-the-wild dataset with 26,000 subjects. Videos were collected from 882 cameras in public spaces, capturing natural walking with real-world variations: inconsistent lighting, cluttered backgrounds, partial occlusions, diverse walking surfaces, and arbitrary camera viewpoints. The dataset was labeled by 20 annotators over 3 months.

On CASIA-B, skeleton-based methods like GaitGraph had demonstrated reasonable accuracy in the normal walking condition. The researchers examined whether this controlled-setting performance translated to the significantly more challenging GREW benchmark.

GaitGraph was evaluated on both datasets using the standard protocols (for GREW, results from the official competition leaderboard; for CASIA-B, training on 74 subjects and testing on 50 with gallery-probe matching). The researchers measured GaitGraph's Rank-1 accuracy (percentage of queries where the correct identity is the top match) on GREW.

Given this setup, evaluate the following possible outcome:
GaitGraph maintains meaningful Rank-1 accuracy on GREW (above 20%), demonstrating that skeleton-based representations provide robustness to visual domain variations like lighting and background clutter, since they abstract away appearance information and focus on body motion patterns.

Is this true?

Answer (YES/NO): NO